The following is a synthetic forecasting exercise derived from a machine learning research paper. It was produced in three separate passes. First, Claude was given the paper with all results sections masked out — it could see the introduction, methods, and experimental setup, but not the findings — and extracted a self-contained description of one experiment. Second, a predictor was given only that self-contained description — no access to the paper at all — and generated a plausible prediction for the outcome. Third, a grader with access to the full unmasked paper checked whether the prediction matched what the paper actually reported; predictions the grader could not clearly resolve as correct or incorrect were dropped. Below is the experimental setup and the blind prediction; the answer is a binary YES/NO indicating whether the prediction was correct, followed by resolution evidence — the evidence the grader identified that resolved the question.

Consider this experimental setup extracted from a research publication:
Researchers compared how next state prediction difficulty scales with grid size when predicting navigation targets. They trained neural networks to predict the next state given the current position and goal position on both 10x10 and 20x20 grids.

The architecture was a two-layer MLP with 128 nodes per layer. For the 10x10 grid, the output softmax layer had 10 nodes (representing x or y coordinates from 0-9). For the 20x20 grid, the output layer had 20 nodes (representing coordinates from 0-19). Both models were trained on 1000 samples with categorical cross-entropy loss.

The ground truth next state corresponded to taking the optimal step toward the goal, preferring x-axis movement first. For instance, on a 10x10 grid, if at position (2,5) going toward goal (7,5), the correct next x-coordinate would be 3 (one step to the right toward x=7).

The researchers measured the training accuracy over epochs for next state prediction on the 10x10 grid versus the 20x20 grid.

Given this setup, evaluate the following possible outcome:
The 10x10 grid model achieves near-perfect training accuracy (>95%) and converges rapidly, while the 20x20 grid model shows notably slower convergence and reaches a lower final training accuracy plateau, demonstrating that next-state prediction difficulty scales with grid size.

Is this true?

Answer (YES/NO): NO